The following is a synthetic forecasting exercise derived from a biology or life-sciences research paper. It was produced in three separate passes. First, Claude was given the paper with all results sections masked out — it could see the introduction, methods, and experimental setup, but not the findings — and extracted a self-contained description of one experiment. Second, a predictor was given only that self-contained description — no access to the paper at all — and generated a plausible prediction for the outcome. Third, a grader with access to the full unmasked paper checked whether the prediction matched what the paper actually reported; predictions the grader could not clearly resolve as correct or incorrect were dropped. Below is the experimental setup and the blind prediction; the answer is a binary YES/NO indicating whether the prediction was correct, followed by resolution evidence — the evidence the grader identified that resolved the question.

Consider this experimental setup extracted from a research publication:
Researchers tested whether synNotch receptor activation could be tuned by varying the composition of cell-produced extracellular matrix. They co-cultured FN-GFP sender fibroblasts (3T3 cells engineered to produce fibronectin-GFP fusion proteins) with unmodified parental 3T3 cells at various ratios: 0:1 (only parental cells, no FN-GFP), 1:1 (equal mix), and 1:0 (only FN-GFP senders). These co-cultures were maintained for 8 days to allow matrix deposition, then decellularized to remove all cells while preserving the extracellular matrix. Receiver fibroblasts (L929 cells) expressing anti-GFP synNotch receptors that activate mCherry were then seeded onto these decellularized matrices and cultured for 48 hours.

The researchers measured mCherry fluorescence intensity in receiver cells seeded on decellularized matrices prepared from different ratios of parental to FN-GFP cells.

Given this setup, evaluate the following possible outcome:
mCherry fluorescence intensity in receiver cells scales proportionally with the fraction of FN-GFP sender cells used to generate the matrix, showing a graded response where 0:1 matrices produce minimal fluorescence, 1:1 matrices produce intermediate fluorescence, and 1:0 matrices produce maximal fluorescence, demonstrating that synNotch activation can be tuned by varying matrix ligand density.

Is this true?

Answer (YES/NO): YES